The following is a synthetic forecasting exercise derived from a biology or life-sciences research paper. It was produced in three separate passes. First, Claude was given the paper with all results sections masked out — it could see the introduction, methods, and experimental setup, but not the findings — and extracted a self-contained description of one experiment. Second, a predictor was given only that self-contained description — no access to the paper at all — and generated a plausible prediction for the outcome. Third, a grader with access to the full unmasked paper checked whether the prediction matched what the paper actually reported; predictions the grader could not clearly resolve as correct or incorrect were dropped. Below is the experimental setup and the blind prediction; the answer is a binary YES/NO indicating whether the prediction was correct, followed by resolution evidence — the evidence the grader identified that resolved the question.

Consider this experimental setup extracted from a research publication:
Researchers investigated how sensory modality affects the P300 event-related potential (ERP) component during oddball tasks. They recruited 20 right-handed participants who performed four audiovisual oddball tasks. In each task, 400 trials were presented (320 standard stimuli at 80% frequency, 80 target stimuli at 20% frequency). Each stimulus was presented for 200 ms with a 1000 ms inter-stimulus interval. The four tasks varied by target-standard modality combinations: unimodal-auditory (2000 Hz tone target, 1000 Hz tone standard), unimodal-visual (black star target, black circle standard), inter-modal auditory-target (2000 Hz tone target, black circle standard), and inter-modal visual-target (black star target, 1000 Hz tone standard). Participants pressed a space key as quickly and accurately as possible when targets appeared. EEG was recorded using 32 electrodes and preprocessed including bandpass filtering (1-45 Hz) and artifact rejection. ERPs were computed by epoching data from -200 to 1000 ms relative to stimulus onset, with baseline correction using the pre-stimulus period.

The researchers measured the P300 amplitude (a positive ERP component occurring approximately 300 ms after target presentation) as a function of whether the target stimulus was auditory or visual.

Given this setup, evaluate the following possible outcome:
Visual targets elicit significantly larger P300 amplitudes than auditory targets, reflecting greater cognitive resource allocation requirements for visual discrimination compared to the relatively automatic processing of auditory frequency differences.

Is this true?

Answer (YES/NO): YES